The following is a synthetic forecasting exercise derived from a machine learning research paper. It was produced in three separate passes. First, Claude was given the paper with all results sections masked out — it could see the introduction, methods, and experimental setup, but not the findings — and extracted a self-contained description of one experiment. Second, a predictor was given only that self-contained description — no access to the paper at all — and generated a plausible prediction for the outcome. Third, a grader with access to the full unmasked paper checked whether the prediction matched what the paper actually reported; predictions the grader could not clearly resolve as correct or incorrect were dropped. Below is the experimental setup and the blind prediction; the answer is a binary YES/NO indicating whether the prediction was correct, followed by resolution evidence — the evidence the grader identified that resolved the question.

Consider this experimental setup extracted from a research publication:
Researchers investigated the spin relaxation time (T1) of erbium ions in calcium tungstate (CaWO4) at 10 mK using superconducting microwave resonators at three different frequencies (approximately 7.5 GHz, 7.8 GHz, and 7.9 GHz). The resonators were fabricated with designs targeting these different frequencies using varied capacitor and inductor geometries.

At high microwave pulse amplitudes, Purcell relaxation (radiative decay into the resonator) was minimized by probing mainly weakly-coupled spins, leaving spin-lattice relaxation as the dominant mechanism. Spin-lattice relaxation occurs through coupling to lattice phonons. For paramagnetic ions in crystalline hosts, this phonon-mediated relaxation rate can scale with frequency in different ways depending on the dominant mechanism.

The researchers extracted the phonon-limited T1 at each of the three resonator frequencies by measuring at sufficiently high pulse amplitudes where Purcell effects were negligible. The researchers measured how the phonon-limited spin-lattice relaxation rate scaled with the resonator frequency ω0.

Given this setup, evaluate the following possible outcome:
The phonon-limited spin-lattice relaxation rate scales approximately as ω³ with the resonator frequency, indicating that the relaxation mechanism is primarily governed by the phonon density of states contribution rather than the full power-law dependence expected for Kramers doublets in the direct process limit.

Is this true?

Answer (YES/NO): NO